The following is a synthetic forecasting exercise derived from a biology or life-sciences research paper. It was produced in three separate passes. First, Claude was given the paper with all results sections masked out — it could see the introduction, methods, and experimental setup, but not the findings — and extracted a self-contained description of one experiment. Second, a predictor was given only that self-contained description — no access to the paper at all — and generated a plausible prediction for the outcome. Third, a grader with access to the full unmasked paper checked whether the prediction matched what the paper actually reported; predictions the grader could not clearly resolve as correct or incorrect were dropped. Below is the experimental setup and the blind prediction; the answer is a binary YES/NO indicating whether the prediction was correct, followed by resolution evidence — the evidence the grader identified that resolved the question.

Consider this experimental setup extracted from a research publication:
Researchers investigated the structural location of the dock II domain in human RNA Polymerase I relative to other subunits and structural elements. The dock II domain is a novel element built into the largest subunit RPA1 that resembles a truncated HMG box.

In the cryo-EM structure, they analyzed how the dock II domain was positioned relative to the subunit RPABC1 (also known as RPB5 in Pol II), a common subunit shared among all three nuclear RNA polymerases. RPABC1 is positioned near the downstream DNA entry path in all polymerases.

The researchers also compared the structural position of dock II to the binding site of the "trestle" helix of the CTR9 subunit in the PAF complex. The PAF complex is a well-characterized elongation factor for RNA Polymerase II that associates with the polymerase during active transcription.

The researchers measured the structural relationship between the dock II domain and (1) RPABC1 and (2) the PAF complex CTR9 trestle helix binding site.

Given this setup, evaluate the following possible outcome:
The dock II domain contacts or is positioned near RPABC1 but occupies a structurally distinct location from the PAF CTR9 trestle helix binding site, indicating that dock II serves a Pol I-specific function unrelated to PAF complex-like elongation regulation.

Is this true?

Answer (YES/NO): NO